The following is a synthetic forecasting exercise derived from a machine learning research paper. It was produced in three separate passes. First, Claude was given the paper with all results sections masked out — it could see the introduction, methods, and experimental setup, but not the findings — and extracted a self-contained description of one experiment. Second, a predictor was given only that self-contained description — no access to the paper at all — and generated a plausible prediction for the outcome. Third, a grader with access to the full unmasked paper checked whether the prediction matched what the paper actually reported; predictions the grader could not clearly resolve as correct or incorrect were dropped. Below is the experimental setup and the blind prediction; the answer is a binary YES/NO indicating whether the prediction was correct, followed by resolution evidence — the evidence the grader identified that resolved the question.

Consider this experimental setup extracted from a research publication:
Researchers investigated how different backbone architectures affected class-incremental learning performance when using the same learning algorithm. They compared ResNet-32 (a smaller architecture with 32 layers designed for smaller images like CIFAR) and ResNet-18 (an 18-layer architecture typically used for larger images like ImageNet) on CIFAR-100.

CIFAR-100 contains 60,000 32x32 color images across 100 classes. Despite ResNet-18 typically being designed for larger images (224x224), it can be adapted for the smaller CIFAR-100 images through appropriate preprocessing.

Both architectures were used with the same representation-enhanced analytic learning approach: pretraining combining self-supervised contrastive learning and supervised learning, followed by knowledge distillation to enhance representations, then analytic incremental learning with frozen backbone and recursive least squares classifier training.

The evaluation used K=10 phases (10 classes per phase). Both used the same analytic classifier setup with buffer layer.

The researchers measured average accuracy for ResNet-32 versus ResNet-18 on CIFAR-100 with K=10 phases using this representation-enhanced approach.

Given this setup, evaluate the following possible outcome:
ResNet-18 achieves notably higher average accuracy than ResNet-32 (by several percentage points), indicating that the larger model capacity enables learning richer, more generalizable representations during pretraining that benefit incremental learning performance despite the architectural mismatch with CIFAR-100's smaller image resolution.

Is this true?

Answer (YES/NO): YES